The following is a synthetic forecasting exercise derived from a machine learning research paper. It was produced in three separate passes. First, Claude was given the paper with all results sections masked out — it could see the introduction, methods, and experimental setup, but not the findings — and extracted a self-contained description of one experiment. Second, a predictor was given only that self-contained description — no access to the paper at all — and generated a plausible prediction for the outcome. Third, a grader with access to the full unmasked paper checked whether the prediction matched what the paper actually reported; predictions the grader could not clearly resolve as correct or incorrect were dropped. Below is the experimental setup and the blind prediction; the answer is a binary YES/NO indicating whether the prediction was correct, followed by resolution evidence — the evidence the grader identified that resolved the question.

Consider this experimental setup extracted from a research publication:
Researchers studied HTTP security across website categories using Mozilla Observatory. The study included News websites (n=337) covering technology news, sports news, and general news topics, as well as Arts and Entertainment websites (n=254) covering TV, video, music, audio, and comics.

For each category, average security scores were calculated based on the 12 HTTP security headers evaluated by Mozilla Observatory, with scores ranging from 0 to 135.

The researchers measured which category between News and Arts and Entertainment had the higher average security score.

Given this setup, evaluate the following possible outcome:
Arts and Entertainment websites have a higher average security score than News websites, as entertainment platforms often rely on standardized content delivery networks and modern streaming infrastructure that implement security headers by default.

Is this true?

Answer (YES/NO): NO